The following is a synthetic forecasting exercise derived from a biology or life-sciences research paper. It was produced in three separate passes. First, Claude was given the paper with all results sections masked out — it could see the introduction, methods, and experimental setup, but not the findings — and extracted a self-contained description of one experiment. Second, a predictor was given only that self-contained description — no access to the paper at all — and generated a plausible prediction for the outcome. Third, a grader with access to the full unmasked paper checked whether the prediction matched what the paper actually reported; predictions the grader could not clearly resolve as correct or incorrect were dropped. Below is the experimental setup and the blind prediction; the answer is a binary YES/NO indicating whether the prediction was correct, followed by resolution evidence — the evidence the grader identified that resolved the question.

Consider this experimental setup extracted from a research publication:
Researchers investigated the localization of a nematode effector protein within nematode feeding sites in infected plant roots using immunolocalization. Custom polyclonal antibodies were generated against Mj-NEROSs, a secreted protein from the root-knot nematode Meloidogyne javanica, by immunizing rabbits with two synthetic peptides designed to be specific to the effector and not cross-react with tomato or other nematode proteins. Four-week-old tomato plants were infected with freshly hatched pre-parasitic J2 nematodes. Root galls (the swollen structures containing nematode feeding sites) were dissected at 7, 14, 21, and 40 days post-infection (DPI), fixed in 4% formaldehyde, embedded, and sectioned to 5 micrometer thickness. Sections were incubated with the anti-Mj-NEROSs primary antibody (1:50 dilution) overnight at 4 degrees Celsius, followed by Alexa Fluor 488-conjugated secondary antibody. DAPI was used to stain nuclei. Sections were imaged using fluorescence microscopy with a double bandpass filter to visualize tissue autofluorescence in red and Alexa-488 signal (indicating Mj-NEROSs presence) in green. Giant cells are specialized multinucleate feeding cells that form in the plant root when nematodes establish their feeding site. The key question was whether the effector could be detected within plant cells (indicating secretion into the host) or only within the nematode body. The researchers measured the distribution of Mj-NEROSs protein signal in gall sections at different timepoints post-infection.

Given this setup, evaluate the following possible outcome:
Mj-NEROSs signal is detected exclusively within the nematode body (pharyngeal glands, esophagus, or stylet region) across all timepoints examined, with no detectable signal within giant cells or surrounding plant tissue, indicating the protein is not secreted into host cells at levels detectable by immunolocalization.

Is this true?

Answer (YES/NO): NO